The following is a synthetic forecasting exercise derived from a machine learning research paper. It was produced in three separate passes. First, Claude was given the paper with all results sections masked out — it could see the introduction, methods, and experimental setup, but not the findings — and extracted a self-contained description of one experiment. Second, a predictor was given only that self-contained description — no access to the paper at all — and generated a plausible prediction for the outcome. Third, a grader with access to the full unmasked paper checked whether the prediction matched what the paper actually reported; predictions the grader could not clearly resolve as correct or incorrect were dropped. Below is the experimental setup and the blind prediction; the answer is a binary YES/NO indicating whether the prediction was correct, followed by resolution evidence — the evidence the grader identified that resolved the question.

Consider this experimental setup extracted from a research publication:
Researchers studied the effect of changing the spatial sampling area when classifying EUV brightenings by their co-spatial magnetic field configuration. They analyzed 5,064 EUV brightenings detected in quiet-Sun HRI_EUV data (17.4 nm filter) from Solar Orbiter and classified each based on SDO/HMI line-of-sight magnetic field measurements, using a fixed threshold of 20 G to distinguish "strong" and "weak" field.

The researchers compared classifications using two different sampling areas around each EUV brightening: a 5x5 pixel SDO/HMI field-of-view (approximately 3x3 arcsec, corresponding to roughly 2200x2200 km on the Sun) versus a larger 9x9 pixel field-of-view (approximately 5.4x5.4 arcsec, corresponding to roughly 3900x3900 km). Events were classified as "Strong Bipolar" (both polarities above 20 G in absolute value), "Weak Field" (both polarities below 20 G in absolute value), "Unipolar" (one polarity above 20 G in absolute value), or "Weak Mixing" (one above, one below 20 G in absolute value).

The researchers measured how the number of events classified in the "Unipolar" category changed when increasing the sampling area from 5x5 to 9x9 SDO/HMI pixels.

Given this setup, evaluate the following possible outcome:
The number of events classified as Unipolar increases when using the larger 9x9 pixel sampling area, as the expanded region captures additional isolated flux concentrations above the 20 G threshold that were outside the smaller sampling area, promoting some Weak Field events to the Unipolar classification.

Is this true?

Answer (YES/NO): NO